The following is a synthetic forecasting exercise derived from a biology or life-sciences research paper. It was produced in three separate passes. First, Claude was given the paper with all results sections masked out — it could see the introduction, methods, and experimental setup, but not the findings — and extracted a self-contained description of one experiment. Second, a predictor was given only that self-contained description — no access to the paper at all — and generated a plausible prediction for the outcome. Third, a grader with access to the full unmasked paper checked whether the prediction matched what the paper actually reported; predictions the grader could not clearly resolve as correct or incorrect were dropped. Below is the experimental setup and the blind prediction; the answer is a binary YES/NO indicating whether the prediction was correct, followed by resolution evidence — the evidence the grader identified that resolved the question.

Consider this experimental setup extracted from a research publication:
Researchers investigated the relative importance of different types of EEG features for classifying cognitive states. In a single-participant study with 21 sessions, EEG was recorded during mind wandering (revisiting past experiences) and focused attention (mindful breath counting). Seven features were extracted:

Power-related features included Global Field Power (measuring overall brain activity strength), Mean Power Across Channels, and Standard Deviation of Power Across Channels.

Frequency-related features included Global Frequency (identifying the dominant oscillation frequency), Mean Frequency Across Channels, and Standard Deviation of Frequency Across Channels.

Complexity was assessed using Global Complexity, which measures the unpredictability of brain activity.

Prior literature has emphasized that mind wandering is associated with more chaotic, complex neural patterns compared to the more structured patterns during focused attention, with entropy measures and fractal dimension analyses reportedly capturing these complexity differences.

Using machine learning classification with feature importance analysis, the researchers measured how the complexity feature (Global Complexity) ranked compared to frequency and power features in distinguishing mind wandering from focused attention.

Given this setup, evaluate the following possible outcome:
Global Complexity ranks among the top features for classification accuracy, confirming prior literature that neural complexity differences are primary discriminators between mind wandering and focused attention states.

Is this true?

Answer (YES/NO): NO